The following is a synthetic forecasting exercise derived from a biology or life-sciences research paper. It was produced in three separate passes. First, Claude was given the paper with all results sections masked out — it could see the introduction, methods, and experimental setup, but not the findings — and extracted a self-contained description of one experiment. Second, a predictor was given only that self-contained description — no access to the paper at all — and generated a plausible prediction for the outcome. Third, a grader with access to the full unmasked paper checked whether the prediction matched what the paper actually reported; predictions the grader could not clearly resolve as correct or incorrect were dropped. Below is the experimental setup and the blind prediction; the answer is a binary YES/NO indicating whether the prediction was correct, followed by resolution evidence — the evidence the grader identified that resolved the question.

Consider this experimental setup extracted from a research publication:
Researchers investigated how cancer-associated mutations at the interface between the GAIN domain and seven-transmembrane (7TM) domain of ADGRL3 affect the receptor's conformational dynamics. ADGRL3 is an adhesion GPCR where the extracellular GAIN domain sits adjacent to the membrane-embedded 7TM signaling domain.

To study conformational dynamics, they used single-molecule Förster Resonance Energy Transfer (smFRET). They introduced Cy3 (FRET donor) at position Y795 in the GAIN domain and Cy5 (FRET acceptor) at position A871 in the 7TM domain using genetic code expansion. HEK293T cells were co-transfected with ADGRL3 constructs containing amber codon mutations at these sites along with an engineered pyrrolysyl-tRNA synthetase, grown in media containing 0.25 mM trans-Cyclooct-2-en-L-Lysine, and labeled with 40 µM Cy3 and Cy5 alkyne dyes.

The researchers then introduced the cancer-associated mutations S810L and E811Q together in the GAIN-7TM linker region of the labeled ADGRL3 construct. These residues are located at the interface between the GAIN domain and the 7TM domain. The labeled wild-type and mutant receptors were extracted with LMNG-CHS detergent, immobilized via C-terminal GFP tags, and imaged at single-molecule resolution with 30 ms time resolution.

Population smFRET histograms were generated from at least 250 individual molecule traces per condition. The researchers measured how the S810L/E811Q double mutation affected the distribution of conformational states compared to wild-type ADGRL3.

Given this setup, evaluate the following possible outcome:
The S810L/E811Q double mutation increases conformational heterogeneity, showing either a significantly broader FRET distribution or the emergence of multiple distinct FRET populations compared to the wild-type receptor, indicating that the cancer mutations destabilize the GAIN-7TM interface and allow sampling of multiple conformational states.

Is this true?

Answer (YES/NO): NO